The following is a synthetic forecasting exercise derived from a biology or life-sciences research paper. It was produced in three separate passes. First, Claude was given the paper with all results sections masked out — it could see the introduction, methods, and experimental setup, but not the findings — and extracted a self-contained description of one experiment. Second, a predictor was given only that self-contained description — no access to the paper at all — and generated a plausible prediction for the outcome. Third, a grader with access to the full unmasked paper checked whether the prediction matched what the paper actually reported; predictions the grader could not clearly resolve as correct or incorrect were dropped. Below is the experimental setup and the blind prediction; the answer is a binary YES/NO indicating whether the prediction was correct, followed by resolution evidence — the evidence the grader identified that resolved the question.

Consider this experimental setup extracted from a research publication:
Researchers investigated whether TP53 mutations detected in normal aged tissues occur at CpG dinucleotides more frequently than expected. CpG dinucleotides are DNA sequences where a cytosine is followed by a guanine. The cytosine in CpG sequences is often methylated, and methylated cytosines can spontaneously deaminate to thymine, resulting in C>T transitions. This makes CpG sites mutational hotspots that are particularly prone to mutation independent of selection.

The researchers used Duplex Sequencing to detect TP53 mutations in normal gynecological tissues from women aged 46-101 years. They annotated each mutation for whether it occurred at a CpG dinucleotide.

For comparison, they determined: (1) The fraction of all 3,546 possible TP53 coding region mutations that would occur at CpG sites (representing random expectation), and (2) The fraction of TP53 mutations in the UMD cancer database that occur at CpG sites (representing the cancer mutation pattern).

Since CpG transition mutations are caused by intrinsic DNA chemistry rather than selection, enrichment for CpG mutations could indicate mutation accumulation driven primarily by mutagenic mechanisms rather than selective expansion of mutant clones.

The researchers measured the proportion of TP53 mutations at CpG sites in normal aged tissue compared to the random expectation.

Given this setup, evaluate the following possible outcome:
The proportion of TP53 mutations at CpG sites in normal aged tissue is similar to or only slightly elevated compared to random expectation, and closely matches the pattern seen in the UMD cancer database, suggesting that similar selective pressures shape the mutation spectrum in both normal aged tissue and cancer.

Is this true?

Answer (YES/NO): NO